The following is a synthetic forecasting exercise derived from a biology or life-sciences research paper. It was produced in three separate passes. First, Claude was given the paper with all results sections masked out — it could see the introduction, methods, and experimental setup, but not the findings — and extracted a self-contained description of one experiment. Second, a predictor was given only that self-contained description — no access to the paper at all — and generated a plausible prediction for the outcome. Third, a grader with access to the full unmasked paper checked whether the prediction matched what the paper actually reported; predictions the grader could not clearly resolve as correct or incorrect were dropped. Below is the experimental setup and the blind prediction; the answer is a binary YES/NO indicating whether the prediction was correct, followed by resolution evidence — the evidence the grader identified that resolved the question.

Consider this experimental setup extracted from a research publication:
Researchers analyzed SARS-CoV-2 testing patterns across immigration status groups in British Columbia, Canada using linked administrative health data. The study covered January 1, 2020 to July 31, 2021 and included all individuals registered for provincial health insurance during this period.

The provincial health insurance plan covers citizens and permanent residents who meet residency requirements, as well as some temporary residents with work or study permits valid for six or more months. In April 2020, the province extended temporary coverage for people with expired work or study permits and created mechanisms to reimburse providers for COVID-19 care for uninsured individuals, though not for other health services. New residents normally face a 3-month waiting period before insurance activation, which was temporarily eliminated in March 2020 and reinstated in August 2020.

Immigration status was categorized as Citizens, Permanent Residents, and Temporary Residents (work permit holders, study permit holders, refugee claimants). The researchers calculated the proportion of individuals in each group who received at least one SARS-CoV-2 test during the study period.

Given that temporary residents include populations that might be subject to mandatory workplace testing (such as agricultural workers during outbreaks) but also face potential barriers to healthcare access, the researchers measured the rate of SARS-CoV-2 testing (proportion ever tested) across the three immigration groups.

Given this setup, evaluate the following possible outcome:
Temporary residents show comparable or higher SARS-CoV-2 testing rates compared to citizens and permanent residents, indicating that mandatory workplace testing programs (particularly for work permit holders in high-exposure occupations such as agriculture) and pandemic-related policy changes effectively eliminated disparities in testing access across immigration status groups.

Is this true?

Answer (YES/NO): NO